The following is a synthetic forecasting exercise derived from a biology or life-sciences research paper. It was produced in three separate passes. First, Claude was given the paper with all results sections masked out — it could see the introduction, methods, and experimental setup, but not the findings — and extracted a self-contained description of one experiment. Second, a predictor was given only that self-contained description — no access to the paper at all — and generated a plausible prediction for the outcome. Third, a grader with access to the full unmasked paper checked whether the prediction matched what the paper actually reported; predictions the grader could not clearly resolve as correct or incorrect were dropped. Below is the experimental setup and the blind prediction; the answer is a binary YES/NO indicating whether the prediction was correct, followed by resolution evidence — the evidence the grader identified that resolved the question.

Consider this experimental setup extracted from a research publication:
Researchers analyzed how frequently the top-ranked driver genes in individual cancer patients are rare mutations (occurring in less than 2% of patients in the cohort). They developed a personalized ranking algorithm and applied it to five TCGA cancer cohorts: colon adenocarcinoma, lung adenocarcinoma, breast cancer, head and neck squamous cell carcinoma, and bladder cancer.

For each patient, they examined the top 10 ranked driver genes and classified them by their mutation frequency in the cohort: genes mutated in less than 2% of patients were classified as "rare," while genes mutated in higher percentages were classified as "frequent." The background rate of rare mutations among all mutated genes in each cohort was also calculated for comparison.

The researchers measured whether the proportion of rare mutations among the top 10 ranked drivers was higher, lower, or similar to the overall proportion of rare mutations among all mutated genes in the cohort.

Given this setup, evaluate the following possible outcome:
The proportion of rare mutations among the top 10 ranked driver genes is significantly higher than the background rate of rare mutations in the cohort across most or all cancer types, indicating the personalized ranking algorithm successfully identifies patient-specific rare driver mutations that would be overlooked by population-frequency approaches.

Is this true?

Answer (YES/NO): NO